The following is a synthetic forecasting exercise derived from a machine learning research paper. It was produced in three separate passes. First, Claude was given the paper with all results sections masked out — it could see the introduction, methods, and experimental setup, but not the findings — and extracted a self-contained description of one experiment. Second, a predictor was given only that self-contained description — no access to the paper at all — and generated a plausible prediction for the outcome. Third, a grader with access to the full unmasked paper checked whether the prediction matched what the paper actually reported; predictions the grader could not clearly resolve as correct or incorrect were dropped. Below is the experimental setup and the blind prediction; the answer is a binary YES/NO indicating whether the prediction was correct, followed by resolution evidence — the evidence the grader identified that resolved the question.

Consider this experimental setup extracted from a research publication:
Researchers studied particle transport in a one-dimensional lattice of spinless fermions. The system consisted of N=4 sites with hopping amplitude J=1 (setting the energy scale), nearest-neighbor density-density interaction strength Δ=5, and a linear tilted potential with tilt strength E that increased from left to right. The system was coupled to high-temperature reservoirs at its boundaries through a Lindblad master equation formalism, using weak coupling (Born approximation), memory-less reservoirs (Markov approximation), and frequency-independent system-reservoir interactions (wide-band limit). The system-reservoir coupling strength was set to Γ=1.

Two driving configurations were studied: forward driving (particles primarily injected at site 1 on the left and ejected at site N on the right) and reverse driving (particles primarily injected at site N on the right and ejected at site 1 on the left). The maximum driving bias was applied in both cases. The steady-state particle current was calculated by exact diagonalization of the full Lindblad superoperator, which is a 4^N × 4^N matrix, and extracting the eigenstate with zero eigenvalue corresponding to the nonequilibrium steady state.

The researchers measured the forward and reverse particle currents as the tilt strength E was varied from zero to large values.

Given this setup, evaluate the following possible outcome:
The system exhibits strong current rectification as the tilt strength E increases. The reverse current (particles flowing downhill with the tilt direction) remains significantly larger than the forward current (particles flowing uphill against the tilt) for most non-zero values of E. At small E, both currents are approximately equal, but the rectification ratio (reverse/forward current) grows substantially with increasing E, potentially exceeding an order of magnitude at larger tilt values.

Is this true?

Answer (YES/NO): NO